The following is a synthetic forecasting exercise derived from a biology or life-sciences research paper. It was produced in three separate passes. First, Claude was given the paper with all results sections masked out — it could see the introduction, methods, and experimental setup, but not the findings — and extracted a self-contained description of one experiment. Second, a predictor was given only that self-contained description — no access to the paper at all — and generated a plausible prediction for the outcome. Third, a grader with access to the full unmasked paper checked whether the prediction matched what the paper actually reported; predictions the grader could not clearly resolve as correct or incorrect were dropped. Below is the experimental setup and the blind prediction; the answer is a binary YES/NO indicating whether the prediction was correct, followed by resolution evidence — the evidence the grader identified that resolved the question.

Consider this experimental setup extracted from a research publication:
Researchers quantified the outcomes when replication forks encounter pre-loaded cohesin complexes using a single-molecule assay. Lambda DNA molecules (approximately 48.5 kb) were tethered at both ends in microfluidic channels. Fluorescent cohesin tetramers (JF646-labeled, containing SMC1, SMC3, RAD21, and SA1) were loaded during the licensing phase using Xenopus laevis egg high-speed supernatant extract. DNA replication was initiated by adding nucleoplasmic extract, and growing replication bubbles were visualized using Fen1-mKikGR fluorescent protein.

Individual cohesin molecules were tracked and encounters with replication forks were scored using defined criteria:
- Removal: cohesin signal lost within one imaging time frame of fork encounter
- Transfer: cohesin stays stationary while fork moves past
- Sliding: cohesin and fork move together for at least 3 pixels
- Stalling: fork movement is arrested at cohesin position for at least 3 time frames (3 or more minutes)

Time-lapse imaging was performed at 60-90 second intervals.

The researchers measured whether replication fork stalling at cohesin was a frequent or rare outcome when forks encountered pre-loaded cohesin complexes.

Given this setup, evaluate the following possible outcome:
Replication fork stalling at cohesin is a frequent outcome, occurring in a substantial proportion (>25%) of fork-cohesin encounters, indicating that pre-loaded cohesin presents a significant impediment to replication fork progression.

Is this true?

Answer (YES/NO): NO